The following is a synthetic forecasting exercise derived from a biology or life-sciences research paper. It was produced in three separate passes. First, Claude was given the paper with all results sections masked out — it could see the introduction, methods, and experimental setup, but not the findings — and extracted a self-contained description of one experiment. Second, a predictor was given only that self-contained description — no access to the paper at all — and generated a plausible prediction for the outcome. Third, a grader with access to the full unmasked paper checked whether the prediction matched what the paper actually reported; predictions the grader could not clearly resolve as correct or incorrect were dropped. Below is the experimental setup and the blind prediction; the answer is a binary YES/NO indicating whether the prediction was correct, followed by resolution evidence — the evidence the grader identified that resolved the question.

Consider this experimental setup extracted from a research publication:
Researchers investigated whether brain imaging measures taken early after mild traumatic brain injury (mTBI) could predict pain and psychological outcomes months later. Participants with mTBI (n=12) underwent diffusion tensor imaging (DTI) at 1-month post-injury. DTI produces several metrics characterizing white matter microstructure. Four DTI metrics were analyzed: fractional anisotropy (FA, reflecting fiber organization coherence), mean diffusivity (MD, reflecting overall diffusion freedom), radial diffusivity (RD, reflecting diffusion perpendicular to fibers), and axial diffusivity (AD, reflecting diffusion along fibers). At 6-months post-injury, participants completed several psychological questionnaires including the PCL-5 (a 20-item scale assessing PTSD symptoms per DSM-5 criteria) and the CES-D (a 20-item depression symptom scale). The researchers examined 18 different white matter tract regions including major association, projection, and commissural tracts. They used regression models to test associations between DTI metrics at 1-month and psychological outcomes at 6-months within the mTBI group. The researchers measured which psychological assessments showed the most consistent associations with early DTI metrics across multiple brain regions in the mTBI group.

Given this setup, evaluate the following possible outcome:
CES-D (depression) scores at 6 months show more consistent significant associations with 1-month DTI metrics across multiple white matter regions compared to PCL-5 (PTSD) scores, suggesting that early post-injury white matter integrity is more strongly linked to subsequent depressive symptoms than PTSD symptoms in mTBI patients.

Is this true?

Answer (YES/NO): NO